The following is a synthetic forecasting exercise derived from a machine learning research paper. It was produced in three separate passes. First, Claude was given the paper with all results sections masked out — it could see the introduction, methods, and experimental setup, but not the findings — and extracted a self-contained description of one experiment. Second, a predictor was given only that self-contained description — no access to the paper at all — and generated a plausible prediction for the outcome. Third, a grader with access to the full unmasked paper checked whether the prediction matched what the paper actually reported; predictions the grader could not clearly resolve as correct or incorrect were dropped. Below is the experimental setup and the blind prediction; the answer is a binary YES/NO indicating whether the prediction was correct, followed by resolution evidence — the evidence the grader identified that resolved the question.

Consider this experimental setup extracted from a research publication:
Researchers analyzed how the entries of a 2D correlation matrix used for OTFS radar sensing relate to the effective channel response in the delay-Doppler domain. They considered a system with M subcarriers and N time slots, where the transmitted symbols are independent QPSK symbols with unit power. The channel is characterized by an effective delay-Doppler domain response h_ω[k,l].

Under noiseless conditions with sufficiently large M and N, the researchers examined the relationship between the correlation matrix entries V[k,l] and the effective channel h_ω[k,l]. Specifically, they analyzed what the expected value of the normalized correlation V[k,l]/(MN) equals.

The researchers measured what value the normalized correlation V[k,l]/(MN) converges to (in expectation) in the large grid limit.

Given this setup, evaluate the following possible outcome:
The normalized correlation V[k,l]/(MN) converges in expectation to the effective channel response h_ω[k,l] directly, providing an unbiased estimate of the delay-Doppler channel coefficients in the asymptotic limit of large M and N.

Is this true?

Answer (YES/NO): NO